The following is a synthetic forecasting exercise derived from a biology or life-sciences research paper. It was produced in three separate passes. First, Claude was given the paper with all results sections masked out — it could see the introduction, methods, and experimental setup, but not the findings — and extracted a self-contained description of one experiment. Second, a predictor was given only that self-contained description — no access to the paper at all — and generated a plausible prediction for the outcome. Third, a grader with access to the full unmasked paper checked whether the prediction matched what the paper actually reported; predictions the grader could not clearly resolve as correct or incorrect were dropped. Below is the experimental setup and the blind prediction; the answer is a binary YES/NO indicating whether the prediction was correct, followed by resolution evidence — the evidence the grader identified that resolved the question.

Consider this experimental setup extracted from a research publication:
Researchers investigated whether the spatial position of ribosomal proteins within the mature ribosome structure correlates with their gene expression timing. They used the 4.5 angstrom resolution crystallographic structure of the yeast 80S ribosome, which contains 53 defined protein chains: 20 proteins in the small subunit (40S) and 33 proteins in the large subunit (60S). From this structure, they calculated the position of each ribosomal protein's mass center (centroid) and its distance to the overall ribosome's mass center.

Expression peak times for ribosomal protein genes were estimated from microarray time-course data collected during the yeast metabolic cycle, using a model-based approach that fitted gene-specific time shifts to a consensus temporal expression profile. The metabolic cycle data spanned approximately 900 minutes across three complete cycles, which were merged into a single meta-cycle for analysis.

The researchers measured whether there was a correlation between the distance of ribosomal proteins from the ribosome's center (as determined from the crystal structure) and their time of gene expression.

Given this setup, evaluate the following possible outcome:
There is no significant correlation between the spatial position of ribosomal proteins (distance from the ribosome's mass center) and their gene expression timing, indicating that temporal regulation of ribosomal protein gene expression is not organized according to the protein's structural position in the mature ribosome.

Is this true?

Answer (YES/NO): NO